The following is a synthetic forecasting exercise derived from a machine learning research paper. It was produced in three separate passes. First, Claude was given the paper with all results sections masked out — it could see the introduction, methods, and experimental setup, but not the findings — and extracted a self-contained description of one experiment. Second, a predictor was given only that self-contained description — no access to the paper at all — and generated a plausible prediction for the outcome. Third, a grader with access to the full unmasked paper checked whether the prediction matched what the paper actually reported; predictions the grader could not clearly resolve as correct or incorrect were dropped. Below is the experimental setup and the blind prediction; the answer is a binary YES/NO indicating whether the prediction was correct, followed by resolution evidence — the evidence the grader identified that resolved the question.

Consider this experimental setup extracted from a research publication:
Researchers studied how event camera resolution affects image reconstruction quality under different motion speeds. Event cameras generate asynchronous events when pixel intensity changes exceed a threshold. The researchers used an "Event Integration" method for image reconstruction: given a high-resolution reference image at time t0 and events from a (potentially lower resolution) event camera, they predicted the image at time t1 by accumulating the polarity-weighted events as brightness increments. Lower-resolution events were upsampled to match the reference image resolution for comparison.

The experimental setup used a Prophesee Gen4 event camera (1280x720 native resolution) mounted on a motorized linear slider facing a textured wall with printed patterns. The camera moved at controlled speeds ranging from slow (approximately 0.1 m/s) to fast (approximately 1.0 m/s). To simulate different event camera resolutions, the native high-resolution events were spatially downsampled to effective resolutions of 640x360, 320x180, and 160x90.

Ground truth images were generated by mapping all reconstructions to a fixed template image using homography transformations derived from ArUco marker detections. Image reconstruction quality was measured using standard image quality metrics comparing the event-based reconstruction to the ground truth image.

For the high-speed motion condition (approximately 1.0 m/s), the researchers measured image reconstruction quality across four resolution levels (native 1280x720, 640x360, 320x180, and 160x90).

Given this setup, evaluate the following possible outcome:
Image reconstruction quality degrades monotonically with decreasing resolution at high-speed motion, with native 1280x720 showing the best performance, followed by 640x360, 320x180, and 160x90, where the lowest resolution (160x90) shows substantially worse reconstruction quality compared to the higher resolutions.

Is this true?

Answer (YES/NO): NO